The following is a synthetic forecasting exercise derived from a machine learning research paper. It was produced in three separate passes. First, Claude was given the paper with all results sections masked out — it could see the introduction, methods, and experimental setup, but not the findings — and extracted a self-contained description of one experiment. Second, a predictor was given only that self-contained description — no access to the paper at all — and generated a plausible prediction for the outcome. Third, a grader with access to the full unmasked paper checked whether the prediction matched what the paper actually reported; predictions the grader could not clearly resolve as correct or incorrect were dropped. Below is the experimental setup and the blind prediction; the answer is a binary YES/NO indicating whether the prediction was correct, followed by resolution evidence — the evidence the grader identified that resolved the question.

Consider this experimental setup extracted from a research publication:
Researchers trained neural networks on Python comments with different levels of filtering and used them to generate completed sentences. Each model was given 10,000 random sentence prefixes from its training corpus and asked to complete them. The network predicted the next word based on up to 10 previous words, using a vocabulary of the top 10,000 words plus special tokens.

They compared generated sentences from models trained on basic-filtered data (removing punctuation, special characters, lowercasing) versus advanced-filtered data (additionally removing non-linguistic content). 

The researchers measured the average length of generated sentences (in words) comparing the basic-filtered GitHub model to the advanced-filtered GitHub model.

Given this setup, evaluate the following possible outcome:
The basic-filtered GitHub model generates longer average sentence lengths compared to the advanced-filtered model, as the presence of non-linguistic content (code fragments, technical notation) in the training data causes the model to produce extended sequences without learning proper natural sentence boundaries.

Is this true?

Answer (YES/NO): NO